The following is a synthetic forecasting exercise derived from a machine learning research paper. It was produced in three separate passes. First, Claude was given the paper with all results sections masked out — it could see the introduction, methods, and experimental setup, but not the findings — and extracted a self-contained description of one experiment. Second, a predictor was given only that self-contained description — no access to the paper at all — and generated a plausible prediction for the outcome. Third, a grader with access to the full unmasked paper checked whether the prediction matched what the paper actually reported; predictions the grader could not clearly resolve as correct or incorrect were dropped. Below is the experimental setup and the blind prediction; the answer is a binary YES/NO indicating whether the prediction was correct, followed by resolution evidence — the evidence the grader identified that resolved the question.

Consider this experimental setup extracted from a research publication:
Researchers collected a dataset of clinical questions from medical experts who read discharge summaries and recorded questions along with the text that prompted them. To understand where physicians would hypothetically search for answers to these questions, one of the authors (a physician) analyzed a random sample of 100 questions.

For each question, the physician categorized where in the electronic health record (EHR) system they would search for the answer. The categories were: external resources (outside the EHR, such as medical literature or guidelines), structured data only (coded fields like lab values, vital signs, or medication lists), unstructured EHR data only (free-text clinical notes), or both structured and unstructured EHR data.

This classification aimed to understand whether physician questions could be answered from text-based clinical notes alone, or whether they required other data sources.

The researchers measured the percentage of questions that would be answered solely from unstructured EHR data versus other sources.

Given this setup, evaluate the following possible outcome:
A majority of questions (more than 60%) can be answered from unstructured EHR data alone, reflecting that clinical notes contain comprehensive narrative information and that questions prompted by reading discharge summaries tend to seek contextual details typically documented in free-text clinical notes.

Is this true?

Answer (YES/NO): NO